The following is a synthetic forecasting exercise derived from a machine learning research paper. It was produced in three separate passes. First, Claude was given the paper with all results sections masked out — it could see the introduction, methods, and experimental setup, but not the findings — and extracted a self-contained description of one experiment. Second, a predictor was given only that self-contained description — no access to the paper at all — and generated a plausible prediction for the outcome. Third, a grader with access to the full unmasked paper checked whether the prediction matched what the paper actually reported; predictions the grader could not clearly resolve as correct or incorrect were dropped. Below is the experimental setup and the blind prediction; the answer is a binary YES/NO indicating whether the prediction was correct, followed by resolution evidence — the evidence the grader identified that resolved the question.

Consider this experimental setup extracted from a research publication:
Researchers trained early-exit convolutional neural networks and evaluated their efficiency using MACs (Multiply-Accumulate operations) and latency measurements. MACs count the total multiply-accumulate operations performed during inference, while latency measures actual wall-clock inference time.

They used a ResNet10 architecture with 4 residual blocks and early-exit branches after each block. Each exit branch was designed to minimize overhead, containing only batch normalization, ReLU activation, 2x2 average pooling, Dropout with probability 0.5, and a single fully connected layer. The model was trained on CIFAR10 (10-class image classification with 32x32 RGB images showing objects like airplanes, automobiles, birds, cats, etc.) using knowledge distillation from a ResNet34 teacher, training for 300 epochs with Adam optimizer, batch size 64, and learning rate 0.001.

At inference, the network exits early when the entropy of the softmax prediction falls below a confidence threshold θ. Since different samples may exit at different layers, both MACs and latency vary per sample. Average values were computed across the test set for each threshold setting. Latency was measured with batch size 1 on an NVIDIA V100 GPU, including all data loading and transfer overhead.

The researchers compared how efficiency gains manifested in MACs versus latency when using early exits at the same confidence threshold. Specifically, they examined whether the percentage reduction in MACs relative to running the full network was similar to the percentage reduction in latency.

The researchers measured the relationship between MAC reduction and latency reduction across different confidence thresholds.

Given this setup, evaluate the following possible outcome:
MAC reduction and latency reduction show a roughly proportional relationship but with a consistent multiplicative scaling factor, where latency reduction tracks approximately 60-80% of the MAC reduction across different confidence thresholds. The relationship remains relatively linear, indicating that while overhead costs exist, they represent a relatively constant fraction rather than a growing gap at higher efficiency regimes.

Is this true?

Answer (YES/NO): YES